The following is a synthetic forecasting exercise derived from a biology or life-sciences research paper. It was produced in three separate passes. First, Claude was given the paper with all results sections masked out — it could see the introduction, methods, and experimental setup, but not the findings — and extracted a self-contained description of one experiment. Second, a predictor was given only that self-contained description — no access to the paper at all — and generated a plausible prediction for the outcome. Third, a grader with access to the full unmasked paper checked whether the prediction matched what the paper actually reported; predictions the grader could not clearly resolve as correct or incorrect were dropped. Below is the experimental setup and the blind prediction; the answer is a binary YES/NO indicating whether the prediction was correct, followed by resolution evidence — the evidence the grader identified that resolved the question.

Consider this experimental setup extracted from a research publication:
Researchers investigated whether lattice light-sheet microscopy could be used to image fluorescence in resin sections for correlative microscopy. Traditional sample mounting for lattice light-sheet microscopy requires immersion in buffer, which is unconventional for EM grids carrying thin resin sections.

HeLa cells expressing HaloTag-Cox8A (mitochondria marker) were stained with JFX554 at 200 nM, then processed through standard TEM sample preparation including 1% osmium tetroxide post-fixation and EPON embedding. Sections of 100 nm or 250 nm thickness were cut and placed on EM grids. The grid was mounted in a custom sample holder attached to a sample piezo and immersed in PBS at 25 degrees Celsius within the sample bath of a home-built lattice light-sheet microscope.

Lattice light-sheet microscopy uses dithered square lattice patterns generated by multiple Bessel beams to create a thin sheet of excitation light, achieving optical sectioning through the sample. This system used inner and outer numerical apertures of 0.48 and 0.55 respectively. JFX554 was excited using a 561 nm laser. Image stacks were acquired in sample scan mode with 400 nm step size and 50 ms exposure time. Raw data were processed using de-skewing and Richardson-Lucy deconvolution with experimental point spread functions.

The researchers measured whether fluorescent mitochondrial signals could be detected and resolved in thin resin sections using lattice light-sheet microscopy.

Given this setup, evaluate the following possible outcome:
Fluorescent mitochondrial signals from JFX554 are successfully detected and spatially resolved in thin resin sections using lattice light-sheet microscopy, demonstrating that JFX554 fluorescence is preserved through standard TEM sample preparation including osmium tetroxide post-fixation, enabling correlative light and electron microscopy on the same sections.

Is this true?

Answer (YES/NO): YES